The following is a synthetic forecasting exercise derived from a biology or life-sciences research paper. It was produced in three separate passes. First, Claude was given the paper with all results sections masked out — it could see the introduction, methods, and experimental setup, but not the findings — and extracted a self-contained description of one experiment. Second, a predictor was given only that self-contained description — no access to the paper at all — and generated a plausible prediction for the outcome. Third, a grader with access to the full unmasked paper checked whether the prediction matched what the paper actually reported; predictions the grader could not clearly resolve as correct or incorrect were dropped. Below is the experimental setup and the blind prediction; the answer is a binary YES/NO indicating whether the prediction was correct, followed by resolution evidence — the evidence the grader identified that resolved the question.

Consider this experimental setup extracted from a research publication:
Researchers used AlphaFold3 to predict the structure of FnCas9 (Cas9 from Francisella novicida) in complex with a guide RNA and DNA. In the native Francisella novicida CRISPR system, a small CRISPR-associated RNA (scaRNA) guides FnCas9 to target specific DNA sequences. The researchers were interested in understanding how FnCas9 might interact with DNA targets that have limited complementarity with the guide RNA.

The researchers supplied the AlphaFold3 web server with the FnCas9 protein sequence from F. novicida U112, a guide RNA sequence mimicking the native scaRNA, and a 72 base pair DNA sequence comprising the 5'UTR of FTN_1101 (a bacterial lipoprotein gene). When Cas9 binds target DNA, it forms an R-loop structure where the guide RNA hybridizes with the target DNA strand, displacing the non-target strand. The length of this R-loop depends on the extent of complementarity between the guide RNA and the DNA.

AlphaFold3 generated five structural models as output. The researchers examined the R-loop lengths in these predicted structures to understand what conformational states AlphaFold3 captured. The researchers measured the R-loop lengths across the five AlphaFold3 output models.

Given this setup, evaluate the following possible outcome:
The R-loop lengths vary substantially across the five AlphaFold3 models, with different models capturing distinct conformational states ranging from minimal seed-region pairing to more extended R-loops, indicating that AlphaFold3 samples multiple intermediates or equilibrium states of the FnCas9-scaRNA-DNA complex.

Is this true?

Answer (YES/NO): YES